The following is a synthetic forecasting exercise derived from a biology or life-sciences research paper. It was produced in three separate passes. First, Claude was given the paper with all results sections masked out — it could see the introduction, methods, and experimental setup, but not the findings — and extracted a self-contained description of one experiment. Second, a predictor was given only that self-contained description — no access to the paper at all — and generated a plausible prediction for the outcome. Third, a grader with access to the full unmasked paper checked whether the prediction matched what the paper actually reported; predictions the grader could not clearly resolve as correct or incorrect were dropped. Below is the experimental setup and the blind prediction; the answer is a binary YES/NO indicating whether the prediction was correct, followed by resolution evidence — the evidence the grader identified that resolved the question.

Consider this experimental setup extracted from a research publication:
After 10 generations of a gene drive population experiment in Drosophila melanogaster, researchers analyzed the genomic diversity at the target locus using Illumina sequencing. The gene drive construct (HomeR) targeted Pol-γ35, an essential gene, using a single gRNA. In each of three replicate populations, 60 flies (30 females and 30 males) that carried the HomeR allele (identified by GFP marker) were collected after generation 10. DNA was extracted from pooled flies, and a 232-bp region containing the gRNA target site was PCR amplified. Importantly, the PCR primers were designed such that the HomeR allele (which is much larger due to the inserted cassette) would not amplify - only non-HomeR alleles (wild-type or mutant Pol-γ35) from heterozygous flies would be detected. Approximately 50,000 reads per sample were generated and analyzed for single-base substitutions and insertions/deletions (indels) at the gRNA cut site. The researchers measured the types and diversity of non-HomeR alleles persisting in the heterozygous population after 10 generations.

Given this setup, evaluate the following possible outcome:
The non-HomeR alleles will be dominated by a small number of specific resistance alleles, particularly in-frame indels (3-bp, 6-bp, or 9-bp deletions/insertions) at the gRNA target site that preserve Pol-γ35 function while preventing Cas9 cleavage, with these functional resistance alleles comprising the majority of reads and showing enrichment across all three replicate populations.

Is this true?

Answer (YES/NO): NO